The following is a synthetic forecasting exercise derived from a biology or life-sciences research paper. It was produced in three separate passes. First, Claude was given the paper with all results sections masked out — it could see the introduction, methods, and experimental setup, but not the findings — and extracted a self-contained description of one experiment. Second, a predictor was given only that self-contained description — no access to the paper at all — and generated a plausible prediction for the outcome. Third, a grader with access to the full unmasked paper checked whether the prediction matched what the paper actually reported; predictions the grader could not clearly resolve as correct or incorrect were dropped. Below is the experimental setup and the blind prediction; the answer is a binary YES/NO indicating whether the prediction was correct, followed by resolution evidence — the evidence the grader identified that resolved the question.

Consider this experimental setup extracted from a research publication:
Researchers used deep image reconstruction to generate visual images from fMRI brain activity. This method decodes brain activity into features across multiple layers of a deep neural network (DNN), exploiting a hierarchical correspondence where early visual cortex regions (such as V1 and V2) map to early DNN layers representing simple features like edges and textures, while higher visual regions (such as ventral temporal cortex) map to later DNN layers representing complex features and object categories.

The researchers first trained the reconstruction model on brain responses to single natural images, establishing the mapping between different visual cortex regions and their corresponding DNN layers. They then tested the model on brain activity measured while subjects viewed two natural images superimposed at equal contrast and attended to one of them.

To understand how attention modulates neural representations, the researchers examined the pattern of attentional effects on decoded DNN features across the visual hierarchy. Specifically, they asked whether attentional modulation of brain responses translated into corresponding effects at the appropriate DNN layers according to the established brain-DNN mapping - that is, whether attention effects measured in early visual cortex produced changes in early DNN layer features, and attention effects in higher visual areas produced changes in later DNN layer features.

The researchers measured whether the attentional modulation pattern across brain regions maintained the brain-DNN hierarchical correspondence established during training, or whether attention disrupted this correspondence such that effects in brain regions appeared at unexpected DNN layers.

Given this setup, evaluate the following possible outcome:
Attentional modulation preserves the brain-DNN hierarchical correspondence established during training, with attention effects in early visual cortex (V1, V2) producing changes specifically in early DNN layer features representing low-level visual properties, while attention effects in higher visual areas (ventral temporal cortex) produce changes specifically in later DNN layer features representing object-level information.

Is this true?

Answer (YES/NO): NO